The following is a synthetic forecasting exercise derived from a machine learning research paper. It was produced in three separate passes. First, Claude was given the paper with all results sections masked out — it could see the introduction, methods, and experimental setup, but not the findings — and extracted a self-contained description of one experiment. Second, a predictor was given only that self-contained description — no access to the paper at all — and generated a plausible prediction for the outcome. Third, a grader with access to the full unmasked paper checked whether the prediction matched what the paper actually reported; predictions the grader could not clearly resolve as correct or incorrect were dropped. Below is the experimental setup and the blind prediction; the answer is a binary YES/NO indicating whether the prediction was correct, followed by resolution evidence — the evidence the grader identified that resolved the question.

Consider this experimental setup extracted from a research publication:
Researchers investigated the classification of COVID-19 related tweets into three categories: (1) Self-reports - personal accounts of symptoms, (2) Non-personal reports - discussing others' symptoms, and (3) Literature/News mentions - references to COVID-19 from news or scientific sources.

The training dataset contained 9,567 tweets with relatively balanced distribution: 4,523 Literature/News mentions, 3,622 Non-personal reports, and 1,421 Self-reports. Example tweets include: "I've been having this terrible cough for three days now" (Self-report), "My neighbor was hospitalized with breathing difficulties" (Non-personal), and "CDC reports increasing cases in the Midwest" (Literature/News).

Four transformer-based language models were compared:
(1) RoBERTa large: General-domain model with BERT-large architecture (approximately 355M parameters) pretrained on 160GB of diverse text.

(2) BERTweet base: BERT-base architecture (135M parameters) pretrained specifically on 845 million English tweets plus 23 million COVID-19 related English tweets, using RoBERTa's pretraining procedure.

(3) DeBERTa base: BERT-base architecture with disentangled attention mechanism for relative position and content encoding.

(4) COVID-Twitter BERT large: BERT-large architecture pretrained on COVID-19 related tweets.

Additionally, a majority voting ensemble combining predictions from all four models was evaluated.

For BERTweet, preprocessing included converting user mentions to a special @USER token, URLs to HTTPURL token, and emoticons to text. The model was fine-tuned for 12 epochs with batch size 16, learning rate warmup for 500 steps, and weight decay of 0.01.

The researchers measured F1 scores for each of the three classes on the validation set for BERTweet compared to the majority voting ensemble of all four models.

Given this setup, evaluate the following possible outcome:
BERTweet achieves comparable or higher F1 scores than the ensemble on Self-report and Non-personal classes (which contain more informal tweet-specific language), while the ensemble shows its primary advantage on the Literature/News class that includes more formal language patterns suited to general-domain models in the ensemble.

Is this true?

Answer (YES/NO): NO